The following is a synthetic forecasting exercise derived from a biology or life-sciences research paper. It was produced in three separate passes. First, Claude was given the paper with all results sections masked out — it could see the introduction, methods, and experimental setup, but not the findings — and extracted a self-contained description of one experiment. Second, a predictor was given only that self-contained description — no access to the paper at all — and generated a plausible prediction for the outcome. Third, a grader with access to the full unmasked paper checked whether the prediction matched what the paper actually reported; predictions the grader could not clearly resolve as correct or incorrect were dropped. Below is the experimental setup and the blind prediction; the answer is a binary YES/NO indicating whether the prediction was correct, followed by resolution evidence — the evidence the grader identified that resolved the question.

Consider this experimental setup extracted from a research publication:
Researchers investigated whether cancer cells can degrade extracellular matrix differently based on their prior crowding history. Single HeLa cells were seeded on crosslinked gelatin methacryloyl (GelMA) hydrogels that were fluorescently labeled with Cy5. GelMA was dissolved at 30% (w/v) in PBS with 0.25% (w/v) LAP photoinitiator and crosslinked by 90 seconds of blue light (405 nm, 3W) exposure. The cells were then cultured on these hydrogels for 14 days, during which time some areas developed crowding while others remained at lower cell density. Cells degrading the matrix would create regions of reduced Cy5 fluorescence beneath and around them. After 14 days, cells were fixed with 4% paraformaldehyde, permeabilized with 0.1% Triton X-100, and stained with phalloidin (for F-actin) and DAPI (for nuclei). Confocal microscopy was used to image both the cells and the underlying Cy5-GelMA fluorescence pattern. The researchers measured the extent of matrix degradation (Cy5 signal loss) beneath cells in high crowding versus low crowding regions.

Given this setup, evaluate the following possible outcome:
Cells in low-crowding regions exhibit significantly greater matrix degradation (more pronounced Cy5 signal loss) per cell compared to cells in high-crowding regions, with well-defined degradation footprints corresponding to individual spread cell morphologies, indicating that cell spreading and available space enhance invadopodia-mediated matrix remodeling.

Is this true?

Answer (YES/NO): NO